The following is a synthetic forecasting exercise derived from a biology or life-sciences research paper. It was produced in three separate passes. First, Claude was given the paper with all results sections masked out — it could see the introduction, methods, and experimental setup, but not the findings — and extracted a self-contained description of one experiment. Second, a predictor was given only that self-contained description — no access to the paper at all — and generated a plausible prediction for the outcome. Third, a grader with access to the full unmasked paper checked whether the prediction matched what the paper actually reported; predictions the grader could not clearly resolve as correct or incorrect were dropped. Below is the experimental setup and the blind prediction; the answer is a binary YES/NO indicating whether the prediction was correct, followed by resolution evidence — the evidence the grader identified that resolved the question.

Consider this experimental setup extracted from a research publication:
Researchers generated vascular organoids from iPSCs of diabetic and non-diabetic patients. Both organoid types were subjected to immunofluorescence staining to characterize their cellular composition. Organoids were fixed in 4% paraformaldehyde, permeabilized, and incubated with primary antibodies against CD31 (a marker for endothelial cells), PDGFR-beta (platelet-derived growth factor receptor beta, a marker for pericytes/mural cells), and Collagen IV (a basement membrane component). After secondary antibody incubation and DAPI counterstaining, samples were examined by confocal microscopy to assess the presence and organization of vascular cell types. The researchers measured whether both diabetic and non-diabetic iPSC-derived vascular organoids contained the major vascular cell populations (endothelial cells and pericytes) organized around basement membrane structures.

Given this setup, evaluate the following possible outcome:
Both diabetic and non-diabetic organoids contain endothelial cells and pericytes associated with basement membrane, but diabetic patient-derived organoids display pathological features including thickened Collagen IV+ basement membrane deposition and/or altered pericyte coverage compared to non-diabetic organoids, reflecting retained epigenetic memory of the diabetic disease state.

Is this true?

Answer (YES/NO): NO